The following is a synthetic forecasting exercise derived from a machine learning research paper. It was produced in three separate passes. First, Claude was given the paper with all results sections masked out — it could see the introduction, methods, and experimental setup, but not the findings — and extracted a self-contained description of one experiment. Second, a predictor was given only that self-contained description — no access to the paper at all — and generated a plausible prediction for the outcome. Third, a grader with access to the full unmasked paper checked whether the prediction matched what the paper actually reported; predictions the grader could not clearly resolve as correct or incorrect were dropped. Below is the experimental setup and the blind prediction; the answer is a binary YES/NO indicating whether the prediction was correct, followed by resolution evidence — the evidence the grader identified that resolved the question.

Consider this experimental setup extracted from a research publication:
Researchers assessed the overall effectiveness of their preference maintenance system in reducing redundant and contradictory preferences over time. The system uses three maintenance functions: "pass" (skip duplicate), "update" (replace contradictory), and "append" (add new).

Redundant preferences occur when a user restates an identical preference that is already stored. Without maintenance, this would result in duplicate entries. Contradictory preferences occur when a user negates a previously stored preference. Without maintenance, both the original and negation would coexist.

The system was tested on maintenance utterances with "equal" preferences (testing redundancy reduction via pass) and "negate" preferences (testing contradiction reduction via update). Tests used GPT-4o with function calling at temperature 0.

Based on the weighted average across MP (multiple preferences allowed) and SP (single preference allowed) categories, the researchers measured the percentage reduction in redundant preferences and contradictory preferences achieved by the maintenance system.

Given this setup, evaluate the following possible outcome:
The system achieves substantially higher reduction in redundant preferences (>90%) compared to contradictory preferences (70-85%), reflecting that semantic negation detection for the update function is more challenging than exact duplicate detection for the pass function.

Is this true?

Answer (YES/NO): NO